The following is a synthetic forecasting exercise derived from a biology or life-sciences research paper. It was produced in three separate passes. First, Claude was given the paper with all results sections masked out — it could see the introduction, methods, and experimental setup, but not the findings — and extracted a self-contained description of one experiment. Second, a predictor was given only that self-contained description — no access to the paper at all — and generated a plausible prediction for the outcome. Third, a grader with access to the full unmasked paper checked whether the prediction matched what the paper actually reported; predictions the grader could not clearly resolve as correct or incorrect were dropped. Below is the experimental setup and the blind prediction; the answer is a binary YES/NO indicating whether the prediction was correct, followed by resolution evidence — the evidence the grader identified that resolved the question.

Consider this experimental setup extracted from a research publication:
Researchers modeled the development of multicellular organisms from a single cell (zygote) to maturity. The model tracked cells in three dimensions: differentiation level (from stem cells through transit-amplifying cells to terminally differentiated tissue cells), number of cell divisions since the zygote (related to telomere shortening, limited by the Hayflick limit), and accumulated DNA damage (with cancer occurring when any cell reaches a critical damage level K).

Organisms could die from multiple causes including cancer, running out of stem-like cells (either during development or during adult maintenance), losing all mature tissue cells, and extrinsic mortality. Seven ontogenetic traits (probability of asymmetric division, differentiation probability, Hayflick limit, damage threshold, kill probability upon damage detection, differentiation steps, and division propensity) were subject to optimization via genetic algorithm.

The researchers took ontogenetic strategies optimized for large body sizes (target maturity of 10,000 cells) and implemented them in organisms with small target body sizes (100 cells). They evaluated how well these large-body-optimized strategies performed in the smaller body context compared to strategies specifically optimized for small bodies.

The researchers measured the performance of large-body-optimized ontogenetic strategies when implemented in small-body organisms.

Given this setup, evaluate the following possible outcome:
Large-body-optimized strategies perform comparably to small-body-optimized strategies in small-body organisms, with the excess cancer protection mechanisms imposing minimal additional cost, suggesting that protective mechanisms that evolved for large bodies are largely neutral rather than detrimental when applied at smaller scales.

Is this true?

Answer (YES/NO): NO